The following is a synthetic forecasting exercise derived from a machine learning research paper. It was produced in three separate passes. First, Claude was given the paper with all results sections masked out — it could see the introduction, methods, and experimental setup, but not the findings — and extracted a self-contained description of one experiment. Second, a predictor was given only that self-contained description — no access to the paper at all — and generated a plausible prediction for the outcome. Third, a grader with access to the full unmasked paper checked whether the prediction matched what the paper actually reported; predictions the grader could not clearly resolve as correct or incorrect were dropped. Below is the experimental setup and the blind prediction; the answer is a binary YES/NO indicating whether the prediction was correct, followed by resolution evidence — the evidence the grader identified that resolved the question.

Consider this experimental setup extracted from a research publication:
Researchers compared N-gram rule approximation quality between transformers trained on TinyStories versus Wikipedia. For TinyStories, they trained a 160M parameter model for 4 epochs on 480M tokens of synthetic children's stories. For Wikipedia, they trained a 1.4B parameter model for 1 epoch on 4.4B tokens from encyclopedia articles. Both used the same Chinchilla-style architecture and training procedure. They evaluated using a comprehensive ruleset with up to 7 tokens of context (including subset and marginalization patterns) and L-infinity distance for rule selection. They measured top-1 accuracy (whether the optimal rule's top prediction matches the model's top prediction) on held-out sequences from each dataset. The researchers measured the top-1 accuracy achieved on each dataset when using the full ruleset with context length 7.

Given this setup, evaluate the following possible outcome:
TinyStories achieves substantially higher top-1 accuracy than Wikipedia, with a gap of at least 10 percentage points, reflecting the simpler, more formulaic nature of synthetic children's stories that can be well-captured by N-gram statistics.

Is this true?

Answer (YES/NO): YES